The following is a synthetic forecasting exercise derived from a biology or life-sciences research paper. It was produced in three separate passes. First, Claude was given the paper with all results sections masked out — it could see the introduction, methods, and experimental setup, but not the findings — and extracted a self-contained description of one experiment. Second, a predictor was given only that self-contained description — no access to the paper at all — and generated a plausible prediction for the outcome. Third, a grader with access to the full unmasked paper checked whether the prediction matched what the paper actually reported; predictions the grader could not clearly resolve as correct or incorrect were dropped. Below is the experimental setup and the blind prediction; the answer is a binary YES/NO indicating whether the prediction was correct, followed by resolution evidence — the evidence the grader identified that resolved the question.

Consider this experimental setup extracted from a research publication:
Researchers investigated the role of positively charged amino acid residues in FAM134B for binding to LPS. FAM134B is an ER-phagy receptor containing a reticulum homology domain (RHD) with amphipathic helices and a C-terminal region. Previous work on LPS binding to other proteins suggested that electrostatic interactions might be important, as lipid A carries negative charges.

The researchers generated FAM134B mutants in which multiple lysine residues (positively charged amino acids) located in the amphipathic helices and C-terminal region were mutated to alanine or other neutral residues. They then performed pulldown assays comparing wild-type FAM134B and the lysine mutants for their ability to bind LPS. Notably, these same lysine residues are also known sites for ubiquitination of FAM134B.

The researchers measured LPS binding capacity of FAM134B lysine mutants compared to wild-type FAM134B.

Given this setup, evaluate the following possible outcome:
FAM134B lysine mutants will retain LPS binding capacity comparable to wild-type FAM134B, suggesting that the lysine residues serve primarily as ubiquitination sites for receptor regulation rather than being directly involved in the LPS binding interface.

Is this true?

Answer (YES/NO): NO